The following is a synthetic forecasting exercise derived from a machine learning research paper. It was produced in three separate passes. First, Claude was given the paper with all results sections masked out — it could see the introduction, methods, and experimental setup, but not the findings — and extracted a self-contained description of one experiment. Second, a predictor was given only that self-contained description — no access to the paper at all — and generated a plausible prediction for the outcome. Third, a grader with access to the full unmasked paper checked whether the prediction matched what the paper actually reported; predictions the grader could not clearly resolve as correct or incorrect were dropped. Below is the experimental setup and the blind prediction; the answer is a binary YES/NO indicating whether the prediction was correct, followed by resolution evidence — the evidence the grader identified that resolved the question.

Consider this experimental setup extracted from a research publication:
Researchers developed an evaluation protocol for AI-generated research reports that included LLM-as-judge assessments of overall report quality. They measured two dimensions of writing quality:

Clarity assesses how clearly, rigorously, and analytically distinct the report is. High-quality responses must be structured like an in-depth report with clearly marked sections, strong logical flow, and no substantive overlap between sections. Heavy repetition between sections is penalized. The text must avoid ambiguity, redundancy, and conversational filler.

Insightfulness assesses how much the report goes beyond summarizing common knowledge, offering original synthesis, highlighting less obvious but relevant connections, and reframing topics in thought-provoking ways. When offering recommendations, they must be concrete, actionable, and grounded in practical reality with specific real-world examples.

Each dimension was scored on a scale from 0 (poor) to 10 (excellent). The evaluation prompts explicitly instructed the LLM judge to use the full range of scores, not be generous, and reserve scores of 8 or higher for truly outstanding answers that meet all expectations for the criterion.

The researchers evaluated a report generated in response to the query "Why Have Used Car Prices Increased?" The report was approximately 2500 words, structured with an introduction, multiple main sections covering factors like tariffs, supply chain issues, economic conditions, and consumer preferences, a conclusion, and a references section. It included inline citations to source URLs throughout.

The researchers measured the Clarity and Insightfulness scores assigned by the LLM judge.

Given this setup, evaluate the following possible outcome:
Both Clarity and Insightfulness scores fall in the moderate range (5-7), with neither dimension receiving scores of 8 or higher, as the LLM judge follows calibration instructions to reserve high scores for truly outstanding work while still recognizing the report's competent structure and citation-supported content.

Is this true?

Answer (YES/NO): NO